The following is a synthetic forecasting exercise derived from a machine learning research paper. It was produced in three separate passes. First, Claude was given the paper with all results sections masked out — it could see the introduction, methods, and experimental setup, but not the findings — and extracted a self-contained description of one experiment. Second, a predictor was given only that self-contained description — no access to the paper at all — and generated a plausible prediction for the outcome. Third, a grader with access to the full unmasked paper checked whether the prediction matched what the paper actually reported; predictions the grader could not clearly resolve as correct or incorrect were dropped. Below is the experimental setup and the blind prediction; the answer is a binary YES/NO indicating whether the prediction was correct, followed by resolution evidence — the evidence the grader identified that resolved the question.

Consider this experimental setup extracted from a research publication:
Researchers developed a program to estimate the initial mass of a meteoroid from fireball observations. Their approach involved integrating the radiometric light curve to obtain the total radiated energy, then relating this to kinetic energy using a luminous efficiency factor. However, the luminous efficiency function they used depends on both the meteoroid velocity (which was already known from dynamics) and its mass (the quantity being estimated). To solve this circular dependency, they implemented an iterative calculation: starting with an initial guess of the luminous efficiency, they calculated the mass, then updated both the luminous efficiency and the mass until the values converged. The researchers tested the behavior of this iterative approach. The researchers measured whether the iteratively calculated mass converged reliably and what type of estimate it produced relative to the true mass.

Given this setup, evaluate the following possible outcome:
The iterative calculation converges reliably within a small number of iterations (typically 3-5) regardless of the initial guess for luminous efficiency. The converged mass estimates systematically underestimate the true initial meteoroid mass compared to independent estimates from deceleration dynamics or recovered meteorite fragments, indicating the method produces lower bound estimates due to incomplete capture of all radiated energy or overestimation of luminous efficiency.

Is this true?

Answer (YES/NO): NO